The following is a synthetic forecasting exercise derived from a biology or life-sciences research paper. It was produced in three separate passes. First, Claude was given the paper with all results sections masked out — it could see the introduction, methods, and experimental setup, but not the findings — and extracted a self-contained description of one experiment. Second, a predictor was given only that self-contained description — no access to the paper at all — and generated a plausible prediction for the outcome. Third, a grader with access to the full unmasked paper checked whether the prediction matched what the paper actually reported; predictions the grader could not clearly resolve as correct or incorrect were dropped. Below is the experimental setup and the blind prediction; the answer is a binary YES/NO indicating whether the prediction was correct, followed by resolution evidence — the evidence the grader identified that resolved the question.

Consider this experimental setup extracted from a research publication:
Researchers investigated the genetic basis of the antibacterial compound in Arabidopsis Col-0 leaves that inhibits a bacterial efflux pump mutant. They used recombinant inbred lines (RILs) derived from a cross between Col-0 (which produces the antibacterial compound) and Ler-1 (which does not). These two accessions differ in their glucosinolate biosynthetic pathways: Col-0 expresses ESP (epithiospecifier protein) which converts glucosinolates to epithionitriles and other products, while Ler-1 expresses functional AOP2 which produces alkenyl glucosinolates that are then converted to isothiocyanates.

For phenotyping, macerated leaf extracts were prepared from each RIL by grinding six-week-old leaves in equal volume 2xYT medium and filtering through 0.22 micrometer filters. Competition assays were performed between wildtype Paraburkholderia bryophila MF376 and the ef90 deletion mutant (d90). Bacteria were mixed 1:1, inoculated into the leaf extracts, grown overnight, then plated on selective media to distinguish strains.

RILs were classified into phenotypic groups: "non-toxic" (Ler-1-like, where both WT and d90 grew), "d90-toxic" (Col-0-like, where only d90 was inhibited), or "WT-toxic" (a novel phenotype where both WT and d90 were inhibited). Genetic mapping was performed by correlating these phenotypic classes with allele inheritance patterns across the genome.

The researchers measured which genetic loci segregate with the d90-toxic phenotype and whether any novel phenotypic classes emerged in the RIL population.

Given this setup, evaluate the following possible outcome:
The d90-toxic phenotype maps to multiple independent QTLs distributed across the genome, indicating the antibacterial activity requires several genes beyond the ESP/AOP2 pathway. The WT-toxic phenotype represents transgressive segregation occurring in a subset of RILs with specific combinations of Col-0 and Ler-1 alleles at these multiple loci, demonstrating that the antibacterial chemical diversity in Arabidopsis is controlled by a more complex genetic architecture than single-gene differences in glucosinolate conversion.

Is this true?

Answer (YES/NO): NO